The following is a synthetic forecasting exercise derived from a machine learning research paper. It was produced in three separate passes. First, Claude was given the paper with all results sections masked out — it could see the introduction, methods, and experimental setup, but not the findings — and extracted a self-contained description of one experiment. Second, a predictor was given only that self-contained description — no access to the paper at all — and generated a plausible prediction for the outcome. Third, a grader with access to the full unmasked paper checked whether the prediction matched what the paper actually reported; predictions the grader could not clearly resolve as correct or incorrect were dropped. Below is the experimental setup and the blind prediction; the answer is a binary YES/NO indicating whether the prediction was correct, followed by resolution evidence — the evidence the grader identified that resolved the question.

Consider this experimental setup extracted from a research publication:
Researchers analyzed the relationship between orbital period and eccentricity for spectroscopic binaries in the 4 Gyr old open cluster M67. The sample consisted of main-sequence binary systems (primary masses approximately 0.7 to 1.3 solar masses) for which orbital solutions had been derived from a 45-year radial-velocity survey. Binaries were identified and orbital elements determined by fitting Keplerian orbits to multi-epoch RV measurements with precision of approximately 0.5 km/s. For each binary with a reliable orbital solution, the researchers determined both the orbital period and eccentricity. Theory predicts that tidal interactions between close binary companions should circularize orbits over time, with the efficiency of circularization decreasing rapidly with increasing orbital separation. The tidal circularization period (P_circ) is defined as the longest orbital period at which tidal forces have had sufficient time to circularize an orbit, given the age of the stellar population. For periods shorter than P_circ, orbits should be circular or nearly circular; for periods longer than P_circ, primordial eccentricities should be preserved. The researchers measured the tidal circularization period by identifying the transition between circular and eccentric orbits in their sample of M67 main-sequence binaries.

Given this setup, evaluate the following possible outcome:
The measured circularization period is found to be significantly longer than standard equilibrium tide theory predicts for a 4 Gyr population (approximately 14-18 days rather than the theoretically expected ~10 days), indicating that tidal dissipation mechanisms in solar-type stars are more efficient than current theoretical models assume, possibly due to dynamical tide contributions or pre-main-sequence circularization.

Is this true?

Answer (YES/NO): NO